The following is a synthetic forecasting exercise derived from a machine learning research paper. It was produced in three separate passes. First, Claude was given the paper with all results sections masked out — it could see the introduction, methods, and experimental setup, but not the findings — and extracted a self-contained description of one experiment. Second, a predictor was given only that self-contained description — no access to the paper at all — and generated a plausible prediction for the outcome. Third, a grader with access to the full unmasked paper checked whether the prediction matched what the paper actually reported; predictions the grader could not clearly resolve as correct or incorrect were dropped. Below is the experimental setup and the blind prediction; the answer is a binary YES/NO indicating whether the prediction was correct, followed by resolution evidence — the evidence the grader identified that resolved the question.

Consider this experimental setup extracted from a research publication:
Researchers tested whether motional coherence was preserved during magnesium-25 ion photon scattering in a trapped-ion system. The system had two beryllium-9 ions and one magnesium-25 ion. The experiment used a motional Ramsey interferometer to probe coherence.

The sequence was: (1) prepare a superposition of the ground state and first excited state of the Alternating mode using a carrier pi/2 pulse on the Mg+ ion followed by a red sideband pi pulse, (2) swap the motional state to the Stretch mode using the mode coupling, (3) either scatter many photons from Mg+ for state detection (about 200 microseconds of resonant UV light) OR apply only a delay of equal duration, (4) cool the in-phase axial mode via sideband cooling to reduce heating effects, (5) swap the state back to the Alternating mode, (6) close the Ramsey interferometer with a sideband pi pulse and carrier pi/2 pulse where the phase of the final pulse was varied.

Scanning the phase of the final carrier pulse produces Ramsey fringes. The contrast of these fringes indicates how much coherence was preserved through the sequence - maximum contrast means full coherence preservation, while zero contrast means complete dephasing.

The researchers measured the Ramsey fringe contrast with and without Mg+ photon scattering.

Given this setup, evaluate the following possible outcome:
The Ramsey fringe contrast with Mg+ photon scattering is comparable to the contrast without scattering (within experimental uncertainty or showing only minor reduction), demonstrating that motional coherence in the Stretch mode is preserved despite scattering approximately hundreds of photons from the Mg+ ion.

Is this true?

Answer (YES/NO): YES